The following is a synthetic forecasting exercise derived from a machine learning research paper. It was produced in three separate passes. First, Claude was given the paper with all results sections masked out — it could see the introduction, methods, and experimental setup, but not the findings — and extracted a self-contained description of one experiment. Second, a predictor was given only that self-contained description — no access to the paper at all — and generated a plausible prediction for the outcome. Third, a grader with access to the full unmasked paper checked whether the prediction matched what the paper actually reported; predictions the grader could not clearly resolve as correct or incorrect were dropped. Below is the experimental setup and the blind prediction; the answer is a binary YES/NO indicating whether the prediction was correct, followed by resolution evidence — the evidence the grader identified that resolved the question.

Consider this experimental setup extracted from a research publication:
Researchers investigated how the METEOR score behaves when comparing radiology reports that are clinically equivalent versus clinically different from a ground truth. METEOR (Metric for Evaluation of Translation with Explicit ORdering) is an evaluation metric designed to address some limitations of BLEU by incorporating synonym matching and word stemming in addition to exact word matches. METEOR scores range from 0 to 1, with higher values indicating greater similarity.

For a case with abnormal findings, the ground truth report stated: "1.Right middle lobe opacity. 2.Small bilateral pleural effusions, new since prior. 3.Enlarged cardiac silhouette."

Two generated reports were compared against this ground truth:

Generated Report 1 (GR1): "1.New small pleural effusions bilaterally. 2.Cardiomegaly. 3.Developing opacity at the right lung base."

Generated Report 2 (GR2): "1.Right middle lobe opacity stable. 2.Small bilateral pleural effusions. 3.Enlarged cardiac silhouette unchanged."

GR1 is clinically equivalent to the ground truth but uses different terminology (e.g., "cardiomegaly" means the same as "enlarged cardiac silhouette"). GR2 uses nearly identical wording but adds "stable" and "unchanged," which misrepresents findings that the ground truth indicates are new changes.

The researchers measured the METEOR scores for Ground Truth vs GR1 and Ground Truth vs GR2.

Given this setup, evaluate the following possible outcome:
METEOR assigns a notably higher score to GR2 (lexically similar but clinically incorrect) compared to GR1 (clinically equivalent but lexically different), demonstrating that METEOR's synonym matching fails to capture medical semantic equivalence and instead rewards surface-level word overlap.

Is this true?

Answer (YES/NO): YES